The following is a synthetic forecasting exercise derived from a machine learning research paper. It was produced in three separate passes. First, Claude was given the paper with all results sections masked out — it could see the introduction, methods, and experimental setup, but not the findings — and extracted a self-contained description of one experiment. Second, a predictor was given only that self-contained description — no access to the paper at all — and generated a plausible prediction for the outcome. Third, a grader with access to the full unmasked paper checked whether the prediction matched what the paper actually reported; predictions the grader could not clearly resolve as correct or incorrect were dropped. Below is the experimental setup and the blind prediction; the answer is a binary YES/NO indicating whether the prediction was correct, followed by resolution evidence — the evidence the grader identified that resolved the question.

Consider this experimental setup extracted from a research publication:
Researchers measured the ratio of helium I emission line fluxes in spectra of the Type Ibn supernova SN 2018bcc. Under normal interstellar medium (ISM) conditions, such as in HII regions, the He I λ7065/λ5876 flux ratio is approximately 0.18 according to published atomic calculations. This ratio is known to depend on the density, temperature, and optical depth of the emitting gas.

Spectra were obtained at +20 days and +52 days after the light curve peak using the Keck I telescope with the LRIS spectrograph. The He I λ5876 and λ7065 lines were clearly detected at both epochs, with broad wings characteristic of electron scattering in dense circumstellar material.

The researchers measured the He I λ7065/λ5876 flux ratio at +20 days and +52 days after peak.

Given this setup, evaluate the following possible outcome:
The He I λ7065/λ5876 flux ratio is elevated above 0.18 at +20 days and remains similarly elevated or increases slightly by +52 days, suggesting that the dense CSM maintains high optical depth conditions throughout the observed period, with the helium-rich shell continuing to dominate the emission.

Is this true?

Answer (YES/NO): NO